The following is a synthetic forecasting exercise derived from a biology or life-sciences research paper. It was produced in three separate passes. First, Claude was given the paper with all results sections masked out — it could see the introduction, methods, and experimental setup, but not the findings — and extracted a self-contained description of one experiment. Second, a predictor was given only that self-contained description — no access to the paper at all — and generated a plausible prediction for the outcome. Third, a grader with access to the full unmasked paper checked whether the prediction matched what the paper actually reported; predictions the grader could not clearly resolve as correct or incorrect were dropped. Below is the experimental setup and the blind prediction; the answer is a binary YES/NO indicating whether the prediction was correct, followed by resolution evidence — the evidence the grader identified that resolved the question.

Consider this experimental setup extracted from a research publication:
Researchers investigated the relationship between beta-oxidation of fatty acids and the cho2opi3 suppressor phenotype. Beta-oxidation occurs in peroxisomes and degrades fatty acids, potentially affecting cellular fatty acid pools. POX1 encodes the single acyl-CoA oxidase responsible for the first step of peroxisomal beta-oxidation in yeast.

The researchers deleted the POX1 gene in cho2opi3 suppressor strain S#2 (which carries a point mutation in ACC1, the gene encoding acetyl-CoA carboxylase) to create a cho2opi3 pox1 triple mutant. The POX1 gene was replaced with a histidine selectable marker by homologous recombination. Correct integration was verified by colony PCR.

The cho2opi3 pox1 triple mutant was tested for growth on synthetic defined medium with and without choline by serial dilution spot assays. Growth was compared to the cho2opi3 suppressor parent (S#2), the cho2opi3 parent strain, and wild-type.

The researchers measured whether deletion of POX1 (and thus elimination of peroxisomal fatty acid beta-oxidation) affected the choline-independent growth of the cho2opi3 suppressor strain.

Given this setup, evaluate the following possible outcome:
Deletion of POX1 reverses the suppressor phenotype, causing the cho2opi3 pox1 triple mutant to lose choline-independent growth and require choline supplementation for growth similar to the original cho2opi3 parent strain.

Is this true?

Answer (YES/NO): NO